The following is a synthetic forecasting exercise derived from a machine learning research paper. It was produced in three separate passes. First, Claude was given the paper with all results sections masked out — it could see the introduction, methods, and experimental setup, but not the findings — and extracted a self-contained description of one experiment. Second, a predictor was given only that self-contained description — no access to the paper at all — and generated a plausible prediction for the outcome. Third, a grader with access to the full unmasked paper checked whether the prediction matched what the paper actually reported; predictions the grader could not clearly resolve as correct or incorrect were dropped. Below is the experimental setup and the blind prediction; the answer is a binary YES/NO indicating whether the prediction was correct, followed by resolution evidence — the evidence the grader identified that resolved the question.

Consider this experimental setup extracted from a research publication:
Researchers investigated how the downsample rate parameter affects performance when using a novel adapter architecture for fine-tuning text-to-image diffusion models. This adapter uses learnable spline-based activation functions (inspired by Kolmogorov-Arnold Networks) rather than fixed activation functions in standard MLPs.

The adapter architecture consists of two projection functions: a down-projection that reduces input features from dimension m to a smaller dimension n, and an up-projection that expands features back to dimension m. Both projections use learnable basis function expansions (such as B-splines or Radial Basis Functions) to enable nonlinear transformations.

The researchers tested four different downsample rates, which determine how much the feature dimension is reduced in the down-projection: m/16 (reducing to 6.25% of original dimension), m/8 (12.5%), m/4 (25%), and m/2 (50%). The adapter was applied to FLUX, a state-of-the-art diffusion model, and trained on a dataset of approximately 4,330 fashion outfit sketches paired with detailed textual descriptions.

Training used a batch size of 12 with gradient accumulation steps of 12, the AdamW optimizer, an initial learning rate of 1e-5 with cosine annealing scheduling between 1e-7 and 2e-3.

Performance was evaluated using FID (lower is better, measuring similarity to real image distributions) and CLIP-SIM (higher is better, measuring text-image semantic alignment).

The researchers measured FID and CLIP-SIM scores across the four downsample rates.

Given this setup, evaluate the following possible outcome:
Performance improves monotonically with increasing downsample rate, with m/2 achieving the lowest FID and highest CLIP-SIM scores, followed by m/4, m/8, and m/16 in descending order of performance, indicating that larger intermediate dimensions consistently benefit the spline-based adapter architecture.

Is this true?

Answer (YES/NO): YES